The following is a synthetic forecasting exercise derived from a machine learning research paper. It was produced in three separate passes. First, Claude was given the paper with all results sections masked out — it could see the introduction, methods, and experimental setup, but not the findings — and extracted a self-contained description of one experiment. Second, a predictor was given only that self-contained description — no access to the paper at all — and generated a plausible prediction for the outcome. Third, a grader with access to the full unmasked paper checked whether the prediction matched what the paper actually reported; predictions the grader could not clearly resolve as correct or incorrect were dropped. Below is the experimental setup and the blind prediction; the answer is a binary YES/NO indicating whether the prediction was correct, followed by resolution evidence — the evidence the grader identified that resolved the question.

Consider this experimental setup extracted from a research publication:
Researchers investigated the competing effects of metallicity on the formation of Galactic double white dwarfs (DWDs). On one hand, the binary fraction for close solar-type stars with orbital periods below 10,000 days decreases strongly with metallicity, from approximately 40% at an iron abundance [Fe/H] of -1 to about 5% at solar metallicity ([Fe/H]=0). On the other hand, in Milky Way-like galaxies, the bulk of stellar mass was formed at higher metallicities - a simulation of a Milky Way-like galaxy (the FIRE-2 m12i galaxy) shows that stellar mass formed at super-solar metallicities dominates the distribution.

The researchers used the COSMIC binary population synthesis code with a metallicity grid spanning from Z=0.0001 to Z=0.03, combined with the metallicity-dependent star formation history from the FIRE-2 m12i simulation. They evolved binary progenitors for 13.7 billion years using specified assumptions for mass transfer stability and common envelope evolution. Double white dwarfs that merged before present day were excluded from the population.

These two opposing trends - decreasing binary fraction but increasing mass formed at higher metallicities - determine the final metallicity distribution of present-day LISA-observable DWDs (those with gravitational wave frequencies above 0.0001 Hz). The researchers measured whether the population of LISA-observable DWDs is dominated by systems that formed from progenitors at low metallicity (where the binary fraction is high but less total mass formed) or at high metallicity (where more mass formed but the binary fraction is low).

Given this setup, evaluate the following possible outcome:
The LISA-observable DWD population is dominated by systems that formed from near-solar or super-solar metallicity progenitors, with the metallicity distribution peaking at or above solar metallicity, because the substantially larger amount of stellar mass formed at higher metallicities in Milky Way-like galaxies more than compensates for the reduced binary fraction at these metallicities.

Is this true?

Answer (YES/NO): YES